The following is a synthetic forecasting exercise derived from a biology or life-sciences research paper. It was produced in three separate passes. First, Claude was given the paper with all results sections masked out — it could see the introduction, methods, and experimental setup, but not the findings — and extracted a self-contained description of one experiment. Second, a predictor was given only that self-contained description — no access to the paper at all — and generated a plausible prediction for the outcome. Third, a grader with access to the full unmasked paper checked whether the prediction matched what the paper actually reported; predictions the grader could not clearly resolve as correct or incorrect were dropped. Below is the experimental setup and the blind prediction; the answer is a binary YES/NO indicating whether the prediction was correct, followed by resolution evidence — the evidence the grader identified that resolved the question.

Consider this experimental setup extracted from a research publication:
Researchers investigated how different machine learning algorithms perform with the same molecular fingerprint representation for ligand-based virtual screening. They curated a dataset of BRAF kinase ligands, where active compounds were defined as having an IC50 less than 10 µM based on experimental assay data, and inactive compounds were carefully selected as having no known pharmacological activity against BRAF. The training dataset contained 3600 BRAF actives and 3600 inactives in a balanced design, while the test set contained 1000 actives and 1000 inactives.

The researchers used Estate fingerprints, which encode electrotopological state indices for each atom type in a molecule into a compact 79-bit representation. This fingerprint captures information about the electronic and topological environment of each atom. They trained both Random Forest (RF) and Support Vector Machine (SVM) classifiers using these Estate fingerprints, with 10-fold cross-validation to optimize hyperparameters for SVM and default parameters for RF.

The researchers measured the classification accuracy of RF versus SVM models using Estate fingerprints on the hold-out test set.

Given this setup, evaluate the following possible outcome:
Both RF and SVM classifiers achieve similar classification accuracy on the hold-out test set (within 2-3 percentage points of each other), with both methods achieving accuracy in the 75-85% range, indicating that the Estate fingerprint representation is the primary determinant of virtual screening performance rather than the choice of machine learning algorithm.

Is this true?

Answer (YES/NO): NO